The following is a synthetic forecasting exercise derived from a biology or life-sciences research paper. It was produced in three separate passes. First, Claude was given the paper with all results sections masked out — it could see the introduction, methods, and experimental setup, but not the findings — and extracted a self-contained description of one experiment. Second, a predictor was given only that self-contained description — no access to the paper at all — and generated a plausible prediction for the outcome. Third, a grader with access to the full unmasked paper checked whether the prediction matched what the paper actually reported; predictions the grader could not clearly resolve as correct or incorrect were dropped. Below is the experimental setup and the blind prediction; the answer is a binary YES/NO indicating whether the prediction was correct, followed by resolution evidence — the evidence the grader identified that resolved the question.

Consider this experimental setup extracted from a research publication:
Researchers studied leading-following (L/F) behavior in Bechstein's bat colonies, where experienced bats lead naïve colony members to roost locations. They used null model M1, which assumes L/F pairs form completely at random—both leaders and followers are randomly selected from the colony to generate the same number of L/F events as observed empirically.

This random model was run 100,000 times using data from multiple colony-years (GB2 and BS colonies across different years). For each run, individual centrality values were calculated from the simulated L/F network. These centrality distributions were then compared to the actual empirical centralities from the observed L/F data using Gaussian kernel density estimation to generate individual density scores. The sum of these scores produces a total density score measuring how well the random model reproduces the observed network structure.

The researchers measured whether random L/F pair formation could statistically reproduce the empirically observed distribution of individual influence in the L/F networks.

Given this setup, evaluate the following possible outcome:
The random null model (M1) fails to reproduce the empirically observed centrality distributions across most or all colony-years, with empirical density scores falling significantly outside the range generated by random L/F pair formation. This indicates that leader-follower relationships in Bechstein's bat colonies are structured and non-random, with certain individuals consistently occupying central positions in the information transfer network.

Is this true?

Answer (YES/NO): YES